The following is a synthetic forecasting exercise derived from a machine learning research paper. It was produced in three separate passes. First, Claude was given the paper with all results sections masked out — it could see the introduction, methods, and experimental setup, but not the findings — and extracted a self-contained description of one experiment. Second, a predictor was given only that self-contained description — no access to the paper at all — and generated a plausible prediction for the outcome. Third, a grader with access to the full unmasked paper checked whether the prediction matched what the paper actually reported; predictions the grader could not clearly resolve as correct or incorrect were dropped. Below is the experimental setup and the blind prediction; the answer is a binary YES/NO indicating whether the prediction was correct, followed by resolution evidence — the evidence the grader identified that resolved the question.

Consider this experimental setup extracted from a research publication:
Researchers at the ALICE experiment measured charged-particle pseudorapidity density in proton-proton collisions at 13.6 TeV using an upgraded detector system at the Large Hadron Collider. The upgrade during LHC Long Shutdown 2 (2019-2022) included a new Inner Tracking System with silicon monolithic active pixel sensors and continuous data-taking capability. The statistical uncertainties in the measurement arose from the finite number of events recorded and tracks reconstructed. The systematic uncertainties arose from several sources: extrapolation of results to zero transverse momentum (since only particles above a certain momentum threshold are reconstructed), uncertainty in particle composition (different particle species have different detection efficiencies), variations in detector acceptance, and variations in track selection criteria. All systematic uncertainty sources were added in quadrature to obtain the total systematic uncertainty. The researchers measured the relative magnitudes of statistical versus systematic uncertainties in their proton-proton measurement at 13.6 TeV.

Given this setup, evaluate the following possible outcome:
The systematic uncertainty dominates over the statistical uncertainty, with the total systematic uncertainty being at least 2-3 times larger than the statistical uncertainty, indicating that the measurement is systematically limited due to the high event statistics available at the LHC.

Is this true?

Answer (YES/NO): YES